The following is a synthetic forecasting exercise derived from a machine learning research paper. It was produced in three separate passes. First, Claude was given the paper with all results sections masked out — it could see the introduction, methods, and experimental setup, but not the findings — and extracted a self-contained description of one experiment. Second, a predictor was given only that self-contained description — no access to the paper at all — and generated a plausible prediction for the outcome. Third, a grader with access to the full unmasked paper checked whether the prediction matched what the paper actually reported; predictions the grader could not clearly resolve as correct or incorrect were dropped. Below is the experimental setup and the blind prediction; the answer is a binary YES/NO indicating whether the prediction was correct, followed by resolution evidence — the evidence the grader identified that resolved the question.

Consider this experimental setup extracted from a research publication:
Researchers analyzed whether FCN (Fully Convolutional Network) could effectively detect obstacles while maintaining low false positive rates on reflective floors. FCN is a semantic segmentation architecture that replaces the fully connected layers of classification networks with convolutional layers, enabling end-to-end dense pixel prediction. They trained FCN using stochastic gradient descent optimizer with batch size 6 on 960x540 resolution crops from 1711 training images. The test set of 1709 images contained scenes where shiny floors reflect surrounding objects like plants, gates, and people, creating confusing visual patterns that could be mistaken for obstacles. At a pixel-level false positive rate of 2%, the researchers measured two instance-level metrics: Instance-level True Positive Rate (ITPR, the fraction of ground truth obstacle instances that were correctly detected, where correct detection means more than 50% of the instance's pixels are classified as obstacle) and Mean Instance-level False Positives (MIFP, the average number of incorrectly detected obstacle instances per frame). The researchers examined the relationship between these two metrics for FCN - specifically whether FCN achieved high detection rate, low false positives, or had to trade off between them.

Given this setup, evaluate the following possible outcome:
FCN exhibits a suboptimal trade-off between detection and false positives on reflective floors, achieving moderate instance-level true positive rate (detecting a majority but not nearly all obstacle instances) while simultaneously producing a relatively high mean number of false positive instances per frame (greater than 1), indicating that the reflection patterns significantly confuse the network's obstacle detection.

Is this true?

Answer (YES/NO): NO